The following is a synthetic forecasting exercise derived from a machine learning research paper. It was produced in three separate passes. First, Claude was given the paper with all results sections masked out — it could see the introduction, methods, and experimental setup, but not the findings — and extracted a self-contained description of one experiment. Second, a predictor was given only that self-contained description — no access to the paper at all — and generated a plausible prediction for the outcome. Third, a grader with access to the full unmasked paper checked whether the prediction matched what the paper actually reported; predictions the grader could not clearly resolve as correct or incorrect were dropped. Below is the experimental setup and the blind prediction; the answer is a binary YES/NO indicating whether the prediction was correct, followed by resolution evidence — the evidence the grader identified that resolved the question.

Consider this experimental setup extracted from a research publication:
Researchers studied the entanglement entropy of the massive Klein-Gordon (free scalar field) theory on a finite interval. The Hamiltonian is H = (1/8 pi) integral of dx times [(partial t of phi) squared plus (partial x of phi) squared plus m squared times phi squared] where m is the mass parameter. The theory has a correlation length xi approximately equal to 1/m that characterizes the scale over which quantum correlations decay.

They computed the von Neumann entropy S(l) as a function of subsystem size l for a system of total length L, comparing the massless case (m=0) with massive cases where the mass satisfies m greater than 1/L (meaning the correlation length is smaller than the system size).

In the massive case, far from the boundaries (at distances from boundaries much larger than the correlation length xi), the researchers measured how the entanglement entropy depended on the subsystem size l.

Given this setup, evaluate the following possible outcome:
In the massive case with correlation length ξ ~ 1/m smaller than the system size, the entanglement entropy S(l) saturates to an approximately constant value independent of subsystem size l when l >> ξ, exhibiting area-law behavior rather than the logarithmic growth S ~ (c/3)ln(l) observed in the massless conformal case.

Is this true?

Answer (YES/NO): YES